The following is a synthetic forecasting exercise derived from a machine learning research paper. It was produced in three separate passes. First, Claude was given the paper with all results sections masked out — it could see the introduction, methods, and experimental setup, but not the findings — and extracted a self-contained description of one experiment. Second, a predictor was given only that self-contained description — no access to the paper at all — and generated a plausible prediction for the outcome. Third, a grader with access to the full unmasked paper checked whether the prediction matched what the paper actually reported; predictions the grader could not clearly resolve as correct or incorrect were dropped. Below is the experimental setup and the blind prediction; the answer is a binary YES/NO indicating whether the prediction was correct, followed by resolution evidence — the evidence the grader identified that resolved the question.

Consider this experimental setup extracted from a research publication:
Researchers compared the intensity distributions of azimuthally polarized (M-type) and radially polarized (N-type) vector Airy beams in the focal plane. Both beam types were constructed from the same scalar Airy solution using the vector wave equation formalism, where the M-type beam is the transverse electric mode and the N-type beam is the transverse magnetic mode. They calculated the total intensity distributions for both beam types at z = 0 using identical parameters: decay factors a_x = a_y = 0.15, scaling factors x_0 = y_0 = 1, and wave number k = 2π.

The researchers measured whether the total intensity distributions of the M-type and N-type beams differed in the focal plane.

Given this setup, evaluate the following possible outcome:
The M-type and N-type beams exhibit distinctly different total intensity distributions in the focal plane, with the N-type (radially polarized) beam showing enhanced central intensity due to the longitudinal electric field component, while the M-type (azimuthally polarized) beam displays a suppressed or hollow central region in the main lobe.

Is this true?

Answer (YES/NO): NO